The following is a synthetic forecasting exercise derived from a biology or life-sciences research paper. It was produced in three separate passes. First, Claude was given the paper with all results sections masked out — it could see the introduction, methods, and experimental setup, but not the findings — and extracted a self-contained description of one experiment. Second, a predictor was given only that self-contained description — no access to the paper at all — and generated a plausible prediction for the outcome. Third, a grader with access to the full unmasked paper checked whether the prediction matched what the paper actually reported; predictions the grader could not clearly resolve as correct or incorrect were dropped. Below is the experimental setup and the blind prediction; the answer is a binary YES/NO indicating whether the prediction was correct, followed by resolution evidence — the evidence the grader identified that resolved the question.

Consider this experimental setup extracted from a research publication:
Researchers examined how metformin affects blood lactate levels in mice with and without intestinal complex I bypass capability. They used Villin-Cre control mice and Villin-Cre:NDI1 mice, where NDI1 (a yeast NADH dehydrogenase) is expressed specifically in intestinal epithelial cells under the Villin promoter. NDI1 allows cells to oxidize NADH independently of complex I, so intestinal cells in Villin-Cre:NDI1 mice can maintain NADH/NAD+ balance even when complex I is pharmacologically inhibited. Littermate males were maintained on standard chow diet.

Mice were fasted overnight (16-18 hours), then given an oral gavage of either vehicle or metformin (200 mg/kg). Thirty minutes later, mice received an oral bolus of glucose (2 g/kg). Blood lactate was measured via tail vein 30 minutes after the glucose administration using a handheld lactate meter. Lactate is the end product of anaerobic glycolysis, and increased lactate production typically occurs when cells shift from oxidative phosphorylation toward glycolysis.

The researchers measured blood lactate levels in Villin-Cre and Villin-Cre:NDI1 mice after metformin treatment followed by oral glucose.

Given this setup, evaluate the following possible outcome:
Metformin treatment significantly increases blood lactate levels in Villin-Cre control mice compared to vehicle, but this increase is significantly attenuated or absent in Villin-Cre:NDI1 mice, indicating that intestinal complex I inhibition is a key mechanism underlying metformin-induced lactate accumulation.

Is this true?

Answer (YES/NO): YES